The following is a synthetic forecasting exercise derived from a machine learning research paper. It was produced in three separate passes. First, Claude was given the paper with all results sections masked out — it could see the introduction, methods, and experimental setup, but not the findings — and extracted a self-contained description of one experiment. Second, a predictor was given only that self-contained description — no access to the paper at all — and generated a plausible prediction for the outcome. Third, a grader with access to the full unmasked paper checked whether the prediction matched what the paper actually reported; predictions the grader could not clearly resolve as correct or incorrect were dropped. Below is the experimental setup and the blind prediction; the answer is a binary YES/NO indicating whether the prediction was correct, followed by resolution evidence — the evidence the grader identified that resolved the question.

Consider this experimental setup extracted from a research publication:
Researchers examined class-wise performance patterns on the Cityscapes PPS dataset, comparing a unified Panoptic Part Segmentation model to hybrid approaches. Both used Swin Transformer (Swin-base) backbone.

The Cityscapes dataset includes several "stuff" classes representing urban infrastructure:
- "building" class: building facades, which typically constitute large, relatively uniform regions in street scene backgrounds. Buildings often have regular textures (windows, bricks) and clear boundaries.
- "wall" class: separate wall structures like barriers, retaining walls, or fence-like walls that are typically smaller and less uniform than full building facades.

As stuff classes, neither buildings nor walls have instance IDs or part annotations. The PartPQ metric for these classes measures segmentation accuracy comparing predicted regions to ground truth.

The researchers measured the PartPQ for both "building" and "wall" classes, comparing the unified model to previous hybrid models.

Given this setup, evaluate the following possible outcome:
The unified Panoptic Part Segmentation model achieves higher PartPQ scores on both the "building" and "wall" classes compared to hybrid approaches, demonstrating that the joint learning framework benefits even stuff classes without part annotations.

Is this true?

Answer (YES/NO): NO